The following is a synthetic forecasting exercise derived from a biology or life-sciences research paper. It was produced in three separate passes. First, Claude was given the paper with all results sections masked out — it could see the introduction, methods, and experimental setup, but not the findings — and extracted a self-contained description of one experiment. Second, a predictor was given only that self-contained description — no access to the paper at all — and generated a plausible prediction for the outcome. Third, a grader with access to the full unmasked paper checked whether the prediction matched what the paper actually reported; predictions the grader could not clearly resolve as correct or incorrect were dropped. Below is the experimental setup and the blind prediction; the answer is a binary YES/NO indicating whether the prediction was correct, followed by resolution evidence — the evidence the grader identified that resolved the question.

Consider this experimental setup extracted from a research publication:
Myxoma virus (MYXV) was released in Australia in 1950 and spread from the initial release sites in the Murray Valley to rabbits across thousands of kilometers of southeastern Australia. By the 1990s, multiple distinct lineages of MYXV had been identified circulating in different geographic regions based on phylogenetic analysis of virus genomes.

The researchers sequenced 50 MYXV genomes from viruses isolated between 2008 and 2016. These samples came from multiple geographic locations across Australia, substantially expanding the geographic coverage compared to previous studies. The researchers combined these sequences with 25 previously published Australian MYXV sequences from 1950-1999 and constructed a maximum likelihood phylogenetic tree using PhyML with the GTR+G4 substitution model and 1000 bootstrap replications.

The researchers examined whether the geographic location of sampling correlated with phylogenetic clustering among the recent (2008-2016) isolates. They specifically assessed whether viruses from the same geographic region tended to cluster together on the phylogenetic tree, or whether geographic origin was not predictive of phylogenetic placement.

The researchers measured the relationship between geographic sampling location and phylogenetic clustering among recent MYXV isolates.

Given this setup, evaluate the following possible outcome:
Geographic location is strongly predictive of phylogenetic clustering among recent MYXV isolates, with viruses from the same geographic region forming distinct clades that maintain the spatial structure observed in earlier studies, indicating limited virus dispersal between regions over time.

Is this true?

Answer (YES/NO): NO